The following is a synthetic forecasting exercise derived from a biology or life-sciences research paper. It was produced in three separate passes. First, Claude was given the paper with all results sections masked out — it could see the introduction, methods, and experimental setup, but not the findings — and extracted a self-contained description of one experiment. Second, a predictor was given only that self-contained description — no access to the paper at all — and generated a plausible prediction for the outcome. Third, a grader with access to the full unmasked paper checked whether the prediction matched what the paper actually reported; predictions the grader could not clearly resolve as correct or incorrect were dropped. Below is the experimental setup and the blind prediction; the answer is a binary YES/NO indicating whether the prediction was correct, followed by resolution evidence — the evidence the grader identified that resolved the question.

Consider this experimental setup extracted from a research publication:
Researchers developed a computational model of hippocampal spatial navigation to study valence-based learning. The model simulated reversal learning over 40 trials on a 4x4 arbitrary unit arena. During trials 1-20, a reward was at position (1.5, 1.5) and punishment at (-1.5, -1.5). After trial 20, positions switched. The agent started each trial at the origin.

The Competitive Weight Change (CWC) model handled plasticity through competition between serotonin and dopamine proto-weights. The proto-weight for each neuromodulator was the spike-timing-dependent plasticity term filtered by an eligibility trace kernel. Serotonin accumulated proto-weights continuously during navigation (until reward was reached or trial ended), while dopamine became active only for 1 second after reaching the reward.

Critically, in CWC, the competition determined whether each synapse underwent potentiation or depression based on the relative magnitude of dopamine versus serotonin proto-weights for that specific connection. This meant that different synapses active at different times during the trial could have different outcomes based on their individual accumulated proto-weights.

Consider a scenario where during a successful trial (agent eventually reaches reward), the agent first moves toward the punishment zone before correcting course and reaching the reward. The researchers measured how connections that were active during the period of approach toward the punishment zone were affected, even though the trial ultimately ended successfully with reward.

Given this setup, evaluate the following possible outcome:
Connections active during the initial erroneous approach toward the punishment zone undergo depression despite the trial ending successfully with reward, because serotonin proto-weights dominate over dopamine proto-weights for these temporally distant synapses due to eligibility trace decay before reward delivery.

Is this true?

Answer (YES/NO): YES